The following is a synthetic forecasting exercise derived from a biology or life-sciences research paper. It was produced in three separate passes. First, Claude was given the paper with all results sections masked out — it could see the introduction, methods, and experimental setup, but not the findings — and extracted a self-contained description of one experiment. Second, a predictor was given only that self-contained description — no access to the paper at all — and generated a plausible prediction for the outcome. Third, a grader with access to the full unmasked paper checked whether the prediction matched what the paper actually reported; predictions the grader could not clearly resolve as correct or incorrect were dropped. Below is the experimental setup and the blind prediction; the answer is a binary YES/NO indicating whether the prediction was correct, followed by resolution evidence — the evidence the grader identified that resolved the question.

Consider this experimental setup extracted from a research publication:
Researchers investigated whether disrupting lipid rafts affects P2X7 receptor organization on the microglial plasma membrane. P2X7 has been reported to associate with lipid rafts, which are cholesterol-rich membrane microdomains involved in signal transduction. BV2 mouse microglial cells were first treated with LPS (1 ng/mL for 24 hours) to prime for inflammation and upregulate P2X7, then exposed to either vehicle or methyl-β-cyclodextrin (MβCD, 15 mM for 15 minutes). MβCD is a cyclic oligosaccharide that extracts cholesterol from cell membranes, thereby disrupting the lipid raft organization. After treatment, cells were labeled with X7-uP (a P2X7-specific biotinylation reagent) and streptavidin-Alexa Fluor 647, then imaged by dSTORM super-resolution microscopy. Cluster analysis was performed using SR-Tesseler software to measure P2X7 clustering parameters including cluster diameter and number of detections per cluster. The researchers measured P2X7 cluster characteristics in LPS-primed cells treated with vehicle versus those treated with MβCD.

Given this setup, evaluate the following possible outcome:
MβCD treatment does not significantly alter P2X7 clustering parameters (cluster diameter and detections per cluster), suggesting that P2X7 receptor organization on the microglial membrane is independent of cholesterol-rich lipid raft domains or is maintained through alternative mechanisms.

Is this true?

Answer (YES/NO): YES